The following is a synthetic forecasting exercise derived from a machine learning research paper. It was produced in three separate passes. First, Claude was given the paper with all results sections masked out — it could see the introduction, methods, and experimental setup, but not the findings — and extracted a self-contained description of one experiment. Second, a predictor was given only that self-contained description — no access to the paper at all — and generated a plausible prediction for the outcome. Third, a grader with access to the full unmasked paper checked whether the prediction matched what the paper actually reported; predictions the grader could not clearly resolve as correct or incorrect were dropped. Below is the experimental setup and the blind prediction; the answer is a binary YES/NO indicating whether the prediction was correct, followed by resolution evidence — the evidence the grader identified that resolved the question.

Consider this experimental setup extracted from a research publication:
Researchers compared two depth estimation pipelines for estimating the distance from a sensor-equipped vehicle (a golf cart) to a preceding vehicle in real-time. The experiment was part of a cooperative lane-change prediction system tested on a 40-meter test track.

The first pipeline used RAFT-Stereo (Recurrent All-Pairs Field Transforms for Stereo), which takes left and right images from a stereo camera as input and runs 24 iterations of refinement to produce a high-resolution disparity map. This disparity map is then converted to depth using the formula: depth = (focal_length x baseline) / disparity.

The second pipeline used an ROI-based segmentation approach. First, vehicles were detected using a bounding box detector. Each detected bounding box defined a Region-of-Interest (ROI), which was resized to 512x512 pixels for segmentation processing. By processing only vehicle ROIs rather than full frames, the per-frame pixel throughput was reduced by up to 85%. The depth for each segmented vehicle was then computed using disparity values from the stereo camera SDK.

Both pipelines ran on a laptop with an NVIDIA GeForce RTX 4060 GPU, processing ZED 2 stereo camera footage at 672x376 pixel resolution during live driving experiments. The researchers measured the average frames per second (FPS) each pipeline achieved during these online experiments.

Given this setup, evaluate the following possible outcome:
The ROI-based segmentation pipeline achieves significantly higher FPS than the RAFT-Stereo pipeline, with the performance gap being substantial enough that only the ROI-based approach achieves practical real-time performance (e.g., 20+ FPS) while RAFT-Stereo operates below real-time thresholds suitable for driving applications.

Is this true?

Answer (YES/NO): NO